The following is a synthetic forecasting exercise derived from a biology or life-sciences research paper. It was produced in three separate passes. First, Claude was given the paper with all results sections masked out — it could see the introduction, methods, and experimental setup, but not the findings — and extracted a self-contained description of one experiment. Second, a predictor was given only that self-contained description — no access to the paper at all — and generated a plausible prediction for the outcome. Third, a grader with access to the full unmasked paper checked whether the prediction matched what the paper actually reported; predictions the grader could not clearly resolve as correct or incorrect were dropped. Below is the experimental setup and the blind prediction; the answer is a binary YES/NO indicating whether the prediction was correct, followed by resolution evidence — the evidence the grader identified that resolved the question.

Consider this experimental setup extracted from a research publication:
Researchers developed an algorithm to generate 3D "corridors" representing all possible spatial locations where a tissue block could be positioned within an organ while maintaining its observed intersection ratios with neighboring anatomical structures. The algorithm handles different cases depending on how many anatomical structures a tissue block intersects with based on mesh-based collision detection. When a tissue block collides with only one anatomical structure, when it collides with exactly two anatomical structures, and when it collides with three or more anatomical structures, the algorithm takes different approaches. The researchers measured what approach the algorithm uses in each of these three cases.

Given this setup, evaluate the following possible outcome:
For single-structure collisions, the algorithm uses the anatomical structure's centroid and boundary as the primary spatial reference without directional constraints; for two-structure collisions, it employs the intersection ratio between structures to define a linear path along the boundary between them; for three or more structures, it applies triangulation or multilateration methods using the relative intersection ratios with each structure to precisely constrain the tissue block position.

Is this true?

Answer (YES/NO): NO